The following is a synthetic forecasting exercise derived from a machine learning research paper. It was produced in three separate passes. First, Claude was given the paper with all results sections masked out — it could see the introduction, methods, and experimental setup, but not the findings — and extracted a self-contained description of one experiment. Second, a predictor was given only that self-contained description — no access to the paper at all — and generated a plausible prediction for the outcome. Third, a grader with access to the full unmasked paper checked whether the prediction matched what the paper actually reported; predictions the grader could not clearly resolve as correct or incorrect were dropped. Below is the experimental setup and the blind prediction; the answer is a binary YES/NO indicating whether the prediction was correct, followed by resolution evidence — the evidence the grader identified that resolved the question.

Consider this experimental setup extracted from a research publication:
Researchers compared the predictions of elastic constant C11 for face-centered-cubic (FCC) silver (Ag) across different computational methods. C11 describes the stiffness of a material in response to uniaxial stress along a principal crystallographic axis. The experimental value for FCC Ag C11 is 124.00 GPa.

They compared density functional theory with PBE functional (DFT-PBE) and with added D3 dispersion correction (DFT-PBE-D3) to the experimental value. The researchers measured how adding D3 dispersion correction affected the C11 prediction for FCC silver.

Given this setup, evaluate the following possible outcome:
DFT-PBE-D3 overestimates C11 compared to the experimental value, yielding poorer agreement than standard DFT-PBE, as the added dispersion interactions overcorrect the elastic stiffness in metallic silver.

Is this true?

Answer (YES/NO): YES